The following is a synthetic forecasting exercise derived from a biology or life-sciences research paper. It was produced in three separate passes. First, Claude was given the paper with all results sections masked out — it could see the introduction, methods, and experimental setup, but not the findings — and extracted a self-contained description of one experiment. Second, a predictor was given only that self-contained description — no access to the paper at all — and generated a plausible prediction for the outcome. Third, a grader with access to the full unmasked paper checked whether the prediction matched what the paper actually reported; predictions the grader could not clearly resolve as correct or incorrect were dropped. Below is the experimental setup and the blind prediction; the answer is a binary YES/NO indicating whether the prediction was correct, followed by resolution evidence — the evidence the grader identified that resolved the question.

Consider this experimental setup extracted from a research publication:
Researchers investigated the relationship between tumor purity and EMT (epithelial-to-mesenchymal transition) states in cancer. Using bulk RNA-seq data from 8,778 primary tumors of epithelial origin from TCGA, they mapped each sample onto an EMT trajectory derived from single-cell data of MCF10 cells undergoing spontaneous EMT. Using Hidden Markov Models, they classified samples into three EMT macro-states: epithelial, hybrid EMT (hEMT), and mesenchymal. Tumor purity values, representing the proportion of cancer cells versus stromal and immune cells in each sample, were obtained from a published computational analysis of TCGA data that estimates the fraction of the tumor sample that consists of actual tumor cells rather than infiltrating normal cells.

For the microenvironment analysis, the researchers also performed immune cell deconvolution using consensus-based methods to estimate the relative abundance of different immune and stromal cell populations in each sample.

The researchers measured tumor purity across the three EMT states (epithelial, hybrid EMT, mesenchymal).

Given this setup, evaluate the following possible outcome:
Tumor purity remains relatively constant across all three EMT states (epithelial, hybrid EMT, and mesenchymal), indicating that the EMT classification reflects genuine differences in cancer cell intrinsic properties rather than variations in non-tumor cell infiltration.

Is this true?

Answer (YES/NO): NO